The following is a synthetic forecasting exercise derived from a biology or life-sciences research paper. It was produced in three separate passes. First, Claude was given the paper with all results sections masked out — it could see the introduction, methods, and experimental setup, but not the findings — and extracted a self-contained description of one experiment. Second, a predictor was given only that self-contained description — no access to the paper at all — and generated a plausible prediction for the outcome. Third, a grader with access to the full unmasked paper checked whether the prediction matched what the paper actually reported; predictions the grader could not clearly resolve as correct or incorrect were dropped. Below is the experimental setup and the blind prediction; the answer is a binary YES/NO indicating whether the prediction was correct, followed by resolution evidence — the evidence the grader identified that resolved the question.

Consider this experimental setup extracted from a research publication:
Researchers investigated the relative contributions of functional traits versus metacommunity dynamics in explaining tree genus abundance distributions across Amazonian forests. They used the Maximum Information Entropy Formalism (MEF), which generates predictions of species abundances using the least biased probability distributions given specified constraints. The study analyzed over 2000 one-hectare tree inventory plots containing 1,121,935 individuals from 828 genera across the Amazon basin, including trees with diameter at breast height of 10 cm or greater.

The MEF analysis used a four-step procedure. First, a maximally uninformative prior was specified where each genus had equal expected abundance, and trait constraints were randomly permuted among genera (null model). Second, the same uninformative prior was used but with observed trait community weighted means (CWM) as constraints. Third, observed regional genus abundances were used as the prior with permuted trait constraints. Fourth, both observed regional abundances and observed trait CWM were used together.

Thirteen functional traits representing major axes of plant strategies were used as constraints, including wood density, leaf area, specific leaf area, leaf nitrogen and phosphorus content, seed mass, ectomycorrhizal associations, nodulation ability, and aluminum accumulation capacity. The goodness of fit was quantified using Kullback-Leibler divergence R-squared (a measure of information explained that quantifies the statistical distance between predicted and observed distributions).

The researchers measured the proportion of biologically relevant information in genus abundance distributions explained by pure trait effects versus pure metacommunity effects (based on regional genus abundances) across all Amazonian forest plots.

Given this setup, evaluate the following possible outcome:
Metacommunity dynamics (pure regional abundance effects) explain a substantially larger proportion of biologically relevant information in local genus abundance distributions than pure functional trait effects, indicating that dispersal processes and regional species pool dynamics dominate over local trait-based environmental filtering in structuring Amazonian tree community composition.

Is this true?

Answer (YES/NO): YES